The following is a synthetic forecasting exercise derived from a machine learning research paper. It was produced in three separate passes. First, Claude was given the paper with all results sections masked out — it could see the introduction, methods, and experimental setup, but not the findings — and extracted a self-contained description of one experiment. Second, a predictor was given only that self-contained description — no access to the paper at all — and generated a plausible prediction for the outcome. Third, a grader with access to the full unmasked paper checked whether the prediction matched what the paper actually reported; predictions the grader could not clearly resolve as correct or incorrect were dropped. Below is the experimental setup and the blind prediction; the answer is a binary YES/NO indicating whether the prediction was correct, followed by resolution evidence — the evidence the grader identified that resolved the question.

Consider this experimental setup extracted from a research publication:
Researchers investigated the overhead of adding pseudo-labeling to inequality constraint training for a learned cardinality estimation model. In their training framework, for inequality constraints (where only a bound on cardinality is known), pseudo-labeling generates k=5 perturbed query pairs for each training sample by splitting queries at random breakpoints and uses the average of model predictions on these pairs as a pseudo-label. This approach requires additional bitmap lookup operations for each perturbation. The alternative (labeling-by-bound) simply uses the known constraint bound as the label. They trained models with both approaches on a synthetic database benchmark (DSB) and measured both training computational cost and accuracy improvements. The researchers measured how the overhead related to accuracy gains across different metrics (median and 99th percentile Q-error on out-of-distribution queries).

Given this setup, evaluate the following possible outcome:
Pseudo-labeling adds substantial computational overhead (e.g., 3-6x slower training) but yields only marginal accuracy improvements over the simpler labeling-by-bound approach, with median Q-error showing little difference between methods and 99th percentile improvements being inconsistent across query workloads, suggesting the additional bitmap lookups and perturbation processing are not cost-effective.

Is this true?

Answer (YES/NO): NO